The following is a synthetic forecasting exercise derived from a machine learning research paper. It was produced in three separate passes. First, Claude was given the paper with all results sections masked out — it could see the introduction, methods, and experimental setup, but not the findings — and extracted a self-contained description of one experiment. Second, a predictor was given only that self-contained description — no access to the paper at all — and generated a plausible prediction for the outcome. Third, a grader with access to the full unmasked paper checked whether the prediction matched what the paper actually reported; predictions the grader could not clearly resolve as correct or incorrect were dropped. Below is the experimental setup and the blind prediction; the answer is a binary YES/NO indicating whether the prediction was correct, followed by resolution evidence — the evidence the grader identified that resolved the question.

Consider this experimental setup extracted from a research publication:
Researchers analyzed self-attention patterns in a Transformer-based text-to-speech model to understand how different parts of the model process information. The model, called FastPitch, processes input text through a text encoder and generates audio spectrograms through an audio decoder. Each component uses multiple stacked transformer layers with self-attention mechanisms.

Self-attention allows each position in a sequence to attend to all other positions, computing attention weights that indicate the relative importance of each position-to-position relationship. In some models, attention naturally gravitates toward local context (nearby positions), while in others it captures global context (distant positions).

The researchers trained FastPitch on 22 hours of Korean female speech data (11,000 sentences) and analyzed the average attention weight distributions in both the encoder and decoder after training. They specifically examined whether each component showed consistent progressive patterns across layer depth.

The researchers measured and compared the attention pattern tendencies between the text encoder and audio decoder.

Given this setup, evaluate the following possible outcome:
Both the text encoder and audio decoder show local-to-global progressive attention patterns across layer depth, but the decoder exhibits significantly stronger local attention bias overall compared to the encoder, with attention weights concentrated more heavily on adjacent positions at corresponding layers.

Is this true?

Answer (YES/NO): NO